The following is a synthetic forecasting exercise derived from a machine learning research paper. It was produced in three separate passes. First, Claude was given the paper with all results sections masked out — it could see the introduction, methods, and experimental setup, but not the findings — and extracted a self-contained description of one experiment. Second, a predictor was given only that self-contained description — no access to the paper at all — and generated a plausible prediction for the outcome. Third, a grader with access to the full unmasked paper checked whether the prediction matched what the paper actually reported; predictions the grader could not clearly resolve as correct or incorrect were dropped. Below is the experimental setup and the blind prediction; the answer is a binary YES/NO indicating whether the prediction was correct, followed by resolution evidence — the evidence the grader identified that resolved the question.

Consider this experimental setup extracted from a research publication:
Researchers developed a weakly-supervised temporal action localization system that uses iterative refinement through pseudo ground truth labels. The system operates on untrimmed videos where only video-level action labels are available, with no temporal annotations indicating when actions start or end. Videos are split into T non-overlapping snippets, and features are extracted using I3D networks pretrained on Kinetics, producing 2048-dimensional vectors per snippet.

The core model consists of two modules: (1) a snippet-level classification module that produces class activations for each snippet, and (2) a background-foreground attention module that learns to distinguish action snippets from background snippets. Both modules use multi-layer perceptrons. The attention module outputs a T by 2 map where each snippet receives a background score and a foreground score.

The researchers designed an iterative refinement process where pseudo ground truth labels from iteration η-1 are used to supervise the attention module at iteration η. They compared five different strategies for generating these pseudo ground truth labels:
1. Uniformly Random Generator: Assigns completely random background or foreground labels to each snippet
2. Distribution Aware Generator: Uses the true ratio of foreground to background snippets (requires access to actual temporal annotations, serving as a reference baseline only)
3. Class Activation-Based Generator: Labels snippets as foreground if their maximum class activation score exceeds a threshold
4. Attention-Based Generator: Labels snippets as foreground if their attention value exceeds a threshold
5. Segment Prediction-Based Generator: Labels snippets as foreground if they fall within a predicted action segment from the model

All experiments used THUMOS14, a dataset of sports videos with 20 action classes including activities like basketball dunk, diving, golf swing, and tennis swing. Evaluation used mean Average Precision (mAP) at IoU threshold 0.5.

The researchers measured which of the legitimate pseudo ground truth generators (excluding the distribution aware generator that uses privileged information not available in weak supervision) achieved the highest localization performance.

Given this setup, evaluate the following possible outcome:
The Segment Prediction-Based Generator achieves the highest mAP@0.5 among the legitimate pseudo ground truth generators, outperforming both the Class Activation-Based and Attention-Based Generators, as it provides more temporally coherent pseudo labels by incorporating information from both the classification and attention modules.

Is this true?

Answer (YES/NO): YES